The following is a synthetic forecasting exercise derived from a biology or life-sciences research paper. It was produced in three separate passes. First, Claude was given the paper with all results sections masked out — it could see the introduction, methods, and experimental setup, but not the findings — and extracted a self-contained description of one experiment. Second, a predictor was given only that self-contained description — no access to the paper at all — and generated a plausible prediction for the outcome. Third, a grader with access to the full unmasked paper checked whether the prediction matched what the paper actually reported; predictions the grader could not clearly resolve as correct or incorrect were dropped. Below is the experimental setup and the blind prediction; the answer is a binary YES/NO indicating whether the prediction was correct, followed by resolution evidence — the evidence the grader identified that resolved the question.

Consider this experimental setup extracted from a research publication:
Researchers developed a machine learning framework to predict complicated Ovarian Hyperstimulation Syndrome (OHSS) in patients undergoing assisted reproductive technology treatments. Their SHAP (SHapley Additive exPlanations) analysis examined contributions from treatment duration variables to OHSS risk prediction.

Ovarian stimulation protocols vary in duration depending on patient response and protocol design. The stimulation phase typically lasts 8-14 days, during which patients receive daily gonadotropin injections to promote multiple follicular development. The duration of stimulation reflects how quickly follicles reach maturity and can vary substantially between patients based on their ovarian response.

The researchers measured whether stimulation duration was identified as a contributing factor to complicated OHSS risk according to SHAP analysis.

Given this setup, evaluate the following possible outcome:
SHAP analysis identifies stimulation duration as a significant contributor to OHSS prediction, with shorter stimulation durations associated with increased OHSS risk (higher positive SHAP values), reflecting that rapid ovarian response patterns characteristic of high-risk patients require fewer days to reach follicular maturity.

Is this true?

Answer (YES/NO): NO